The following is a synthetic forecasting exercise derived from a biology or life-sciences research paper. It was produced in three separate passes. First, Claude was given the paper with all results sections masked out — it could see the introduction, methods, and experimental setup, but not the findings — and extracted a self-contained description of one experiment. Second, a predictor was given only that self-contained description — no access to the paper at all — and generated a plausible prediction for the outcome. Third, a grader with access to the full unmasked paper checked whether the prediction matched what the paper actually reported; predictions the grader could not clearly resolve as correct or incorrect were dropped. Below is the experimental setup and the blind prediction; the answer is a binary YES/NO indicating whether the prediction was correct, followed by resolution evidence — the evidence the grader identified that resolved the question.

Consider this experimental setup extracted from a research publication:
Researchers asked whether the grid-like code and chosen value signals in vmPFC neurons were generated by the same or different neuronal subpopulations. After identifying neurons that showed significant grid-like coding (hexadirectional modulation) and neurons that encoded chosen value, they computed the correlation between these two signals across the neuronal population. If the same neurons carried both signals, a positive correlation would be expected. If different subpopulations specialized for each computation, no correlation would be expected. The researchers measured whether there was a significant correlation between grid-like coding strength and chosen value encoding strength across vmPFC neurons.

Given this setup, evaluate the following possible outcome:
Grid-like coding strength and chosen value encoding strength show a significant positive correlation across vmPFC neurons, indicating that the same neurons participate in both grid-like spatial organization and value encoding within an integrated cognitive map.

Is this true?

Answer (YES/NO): NO